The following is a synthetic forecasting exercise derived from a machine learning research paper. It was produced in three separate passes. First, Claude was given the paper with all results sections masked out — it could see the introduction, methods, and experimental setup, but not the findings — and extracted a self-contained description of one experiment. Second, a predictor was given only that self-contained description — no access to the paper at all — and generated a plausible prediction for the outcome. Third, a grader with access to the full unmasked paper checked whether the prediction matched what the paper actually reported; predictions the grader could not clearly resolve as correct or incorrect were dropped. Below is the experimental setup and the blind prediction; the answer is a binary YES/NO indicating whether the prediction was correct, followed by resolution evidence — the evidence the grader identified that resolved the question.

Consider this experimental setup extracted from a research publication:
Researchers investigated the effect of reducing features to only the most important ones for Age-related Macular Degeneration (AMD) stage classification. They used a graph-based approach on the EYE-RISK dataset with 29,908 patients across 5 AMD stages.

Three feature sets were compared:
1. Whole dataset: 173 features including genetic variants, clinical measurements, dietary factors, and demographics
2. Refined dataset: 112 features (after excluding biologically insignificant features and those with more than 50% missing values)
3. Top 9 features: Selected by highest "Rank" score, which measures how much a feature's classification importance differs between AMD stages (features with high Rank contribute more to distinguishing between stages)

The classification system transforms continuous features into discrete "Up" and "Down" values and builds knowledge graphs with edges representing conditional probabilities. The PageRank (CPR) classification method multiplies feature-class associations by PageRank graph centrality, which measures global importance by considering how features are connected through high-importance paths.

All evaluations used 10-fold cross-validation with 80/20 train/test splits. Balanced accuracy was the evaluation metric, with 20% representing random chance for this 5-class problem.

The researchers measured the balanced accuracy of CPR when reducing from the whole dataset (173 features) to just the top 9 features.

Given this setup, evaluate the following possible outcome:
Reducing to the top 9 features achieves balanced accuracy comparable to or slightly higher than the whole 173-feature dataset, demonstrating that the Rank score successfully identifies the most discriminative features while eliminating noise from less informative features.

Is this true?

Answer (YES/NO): NO